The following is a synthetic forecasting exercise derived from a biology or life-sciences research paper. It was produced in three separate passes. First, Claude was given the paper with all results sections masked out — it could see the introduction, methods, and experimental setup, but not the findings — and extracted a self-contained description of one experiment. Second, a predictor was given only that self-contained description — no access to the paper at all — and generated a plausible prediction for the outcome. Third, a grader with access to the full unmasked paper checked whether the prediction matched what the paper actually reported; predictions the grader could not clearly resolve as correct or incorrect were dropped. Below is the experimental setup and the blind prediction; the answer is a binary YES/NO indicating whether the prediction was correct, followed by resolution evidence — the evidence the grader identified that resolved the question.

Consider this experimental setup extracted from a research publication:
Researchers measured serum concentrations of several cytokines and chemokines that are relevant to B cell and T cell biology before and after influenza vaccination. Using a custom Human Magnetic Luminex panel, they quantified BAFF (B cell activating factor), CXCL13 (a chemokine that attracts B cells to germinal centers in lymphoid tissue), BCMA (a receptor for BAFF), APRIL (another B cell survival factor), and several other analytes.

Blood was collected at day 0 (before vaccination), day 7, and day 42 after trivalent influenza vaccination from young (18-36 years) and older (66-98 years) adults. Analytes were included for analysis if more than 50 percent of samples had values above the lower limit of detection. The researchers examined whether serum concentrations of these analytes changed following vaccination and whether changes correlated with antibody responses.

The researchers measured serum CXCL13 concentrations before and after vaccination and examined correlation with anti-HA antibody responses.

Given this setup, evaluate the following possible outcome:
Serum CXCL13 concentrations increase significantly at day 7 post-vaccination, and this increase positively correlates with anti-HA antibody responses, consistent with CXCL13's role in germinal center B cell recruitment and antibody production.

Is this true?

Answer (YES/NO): NO